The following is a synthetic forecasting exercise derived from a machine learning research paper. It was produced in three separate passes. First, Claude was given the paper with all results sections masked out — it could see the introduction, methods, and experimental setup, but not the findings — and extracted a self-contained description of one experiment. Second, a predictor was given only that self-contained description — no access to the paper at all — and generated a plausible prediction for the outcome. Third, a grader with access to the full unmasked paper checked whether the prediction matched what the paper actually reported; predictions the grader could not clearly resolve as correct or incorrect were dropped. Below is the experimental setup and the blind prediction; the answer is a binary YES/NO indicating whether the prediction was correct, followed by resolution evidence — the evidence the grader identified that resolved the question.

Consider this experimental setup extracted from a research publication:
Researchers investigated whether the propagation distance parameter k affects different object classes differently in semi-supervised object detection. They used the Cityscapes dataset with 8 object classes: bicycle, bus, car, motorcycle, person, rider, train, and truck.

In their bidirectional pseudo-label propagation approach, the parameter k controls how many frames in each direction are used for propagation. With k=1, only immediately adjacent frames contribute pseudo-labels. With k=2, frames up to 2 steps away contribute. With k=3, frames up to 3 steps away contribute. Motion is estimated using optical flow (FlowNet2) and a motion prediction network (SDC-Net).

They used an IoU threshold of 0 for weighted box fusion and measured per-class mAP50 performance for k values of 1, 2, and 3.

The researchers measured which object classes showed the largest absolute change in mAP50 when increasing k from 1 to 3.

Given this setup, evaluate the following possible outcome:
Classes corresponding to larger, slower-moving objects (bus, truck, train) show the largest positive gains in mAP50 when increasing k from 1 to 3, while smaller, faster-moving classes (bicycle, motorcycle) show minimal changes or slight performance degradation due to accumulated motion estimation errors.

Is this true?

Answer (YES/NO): NO